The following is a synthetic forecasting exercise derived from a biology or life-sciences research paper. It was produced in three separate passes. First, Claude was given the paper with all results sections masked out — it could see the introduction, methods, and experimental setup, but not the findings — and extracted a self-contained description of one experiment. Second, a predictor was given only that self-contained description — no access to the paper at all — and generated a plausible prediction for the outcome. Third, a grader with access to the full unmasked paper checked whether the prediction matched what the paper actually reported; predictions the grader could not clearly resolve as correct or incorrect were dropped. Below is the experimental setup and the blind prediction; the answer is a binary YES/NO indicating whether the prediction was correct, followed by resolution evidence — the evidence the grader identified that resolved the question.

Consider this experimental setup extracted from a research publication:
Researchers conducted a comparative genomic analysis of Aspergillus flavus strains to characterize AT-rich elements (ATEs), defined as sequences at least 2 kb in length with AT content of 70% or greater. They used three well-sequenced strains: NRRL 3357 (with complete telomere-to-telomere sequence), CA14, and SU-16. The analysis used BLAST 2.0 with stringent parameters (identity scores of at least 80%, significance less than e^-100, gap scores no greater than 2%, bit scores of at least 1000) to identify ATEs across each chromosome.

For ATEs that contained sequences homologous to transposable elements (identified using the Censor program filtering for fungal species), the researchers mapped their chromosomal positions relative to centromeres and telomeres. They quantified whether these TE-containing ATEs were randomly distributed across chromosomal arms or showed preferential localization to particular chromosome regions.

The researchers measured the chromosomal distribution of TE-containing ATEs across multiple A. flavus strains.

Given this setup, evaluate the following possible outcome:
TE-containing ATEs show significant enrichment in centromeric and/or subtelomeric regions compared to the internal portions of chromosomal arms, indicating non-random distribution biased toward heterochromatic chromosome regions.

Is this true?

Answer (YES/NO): YES